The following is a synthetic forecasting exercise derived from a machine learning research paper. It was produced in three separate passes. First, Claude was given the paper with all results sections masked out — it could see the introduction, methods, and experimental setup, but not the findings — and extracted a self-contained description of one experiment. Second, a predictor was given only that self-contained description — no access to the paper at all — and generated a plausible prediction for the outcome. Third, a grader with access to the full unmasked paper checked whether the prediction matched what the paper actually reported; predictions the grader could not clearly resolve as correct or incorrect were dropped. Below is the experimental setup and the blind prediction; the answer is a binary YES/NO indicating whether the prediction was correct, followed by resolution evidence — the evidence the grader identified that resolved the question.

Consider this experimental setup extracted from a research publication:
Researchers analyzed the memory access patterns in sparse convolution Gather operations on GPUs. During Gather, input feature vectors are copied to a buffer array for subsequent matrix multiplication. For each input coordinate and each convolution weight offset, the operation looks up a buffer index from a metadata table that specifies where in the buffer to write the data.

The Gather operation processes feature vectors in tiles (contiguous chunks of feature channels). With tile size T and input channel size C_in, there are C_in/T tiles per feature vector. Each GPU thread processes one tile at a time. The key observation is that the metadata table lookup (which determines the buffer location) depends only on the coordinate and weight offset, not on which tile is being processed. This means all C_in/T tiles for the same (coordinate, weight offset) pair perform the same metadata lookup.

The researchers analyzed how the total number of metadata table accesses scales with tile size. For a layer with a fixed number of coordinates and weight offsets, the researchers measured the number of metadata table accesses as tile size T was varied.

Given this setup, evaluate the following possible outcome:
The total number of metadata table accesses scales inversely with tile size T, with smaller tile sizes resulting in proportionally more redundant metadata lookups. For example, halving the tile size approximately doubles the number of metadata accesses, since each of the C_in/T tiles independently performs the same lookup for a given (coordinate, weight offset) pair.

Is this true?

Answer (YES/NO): YES